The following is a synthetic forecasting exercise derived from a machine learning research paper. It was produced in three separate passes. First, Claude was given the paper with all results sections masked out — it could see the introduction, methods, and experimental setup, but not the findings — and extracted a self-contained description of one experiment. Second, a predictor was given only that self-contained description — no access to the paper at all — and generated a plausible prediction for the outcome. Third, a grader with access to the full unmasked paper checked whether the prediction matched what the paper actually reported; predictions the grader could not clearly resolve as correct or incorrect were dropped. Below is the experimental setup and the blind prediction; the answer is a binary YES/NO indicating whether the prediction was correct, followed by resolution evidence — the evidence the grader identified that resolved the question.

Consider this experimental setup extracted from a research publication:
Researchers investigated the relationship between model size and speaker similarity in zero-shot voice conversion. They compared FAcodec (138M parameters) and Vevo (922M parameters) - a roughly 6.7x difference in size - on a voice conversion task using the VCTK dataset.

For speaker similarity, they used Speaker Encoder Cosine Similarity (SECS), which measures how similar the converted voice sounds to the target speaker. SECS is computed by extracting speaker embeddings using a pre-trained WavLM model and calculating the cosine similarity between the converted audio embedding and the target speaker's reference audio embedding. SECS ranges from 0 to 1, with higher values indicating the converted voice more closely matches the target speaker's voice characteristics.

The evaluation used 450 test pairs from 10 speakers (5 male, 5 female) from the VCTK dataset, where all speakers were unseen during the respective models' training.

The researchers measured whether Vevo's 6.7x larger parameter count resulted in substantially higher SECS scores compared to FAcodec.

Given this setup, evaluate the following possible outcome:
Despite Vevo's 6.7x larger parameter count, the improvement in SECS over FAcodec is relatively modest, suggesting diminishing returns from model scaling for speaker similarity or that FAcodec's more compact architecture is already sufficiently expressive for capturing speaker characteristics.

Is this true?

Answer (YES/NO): YES